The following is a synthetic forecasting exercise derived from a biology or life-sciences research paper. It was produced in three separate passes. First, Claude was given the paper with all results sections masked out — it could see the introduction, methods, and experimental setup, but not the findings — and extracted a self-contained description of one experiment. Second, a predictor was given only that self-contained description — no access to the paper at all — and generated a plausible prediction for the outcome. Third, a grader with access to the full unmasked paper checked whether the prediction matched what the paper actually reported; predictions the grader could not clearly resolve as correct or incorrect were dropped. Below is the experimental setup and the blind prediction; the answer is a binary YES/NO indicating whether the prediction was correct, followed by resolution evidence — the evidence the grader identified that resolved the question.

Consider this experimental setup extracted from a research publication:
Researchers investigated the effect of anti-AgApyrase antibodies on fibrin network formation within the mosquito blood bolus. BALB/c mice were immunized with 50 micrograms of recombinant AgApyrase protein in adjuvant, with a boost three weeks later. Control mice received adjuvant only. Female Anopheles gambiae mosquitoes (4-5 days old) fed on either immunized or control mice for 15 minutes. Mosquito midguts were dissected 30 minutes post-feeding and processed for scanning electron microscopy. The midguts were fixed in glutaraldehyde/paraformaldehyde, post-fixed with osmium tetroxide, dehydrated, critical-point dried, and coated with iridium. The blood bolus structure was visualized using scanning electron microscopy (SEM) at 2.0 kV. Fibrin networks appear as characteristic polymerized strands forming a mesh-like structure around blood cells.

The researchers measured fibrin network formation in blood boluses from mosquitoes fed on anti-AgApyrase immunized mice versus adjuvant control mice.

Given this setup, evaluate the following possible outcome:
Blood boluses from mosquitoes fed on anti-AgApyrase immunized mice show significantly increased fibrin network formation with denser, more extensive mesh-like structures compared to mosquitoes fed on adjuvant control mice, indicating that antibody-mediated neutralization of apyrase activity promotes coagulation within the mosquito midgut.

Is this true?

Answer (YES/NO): YES